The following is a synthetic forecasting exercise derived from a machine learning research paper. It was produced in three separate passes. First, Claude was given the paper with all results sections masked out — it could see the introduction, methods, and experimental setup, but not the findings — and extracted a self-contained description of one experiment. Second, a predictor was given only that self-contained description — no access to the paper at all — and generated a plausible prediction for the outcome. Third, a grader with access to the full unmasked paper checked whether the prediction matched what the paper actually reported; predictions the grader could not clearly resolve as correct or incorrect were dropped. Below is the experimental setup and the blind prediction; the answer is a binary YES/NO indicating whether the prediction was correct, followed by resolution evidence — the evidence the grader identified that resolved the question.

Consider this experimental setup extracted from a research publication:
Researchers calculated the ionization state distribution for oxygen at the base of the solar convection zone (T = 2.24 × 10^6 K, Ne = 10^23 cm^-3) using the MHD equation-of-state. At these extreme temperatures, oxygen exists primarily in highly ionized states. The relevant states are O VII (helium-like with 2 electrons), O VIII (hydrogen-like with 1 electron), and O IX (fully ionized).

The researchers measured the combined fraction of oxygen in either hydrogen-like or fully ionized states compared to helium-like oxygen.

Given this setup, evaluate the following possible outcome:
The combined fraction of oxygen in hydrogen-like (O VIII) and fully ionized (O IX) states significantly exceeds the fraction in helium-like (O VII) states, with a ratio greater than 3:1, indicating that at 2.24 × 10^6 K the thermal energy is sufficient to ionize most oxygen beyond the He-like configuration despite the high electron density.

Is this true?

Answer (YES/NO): YES